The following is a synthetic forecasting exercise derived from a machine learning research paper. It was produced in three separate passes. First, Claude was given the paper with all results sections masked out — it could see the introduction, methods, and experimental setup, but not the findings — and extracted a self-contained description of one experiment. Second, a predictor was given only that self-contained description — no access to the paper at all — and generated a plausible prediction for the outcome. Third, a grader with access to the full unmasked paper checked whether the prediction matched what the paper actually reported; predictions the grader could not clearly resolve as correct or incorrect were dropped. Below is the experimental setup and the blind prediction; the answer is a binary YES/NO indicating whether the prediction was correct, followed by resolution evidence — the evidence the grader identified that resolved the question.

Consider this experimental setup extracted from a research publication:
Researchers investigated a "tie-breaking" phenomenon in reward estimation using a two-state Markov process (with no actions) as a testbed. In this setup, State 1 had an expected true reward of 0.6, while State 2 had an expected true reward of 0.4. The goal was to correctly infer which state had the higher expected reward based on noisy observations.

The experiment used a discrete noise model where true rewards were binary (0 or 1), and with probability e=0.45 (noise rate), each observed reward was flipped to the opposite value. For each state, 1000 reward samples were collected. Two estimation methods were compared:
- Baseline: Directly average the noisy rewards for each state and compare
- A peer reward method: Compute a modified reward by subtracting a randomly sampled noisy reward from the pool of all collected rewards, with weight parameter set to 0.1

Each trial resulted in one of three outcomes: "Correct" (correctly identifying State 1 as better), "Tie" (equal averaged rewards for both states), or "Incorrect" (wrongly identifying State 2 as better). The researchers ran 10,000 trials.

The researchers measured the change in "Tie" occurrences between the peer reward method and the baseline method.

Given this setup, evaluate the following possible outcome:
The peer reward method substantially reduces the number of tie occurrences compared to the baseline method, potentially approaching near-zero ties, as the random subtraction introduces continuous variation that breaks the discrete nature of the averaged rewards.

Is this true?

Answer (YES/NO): YES